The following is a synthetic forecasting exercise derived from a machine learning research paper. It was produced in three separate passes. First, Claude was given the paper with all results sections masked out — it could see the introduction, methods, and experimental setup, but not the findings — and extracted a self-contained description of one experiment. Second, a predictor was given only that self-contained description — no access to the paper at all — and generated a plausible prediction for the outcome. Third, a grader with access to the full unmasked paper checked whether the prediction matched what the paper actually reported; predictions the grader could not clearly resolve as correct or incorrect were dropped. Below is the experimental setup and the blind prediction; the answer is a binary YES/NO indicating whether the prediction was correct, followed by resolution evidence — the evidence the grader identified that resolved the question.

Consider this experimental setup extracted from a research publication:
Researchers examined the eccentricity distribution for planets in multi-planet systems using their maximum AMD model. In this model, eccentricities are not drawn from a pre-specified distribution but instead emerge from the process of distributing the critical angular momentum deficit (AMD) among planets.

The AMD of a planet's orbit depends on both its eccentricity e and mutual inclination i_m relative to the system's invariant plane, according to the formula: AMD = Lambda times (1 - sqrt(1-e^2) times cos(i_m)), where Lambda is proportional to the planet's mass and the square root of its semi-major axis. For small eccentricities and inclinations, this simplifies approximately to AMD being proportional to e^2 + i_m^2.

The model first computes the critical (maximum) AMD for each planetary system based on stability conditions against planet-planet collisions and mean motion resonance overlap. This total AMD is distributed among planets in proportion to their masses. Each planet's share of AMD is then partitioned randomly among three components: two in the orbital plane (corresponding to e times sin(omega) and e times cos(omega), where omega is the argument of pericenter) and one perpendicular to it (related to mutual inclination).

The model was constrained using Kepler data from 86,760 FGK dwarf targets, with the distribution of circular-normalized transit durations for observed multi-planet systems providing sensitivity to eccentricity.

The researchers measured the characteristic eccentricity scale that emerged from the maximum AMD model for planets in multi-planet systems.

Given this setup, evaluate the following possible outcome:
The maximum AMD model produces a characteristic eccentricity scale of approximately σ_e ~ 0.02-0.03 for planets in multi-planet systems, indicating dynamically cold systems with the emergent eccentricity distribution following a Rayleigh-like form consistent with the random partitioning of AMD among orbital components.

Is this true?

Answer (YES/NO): NO